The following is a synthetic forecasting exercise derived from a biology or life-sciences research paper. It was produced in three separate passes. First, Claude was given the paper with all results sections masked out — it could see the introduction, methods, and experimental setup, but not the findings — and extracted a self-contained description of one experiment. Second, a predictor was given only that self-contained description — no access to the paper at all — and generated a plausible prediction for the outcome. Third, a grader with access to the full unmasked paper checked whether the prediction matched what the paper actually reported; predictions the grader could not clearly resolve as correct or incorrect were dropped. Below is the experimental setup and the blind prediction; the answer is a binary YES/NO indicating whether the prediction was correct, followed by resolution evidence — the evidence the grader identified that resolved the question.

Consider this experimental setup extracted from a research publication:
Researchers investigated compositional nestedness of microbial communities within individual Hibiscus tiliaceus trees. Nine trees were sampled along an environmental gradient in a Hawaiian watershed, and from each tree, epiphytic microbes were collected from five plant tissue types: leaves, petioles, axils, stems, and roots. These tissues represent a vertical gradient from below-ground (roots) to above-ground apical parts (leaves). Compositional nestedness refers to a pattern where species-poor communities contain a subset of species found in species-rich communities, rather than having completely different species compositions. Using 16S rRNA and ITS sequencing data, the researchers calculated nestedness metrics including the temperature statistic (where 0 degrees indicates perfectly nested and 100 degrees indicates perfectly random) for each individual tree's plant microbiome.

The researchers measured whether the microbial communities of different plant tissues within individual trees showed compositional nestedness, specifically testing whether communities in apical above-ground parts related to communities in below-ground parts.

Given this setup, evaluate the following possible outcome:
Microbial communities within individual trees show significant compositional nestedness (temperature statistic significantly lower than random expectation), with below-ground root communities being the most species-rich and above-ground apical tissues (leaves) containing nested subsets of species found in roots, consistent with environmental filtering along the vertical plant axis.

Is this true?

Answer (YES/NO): YES